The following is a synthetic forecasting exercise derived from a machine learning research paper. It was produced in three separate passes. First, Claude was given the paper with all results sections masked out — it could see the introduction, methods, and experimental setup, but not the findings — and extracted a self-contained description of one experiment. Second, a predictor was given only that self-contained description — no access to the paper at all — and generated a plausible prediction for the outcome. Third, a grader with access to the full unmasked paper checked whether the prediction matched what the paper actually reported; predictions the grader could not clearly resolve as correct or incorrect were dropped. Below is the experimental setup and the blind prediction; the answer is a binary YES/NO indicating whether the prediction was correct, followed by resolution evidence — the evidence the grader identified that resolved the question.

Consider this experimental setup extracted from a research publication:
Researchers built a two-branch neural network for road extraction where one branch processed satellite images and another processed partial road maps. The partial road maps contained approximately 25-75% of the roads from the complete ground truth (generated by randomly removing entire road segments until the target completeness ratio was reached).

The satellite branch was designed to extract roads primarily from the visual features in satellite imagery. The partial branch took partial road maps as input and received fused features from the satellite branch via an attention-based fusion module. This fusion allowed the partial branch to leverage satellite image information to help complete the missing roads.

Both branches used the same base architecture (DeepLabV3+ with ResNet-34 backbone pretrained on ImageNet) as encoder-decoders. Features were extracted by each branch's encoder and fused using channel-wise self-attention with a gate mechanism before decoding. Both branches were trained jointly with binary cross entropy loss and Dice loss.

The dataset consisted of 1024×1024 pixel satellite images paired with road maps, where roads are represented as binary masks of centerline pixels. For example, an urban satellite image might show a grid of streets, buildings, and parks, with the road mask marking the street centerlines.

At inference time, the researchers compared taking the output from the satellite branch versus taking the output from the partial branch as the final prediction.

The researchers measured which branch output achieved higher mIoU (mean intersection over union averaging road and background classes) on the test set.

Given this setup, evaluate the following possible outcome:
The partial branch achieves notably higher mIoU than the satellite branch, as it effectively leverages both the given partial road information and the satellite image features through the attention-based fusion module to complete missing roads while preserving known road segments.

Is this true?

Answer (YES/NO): YES